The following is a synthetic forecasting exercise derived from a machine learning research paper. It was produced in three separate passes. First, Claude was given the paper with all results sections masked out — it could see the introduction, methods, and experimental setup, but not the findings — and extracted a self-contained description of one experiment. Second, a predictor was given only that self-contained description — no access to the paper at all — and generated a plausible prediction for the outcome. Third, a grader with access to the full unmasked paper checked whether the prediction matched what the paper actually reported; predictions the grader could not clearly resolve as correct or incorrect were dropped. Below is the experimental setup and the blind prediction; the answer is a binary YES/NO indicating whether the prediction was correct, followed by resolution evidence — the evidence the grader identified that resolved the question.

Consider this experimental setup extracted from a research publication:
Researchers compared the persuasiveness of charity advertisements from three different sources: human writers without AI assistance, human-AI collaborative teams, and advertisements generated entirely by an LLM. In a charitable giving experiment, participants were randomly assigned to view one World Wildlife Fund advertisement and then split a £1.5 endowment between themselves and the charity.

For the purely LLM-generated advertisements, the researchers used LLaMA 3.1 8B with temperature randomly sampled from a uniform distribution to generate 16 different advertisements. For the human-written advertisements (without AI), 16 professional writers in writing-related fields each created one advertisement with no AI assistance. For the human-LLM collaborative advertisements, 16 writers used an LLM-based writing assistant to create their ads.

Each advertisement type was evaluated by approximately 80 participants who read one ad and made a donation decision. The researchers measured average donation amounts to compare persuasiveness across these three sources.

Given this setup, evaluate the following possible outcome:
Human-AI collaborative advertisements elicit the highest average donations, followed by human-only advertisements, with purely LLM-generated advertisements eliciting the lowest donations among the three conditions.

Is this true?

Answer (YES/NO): NO